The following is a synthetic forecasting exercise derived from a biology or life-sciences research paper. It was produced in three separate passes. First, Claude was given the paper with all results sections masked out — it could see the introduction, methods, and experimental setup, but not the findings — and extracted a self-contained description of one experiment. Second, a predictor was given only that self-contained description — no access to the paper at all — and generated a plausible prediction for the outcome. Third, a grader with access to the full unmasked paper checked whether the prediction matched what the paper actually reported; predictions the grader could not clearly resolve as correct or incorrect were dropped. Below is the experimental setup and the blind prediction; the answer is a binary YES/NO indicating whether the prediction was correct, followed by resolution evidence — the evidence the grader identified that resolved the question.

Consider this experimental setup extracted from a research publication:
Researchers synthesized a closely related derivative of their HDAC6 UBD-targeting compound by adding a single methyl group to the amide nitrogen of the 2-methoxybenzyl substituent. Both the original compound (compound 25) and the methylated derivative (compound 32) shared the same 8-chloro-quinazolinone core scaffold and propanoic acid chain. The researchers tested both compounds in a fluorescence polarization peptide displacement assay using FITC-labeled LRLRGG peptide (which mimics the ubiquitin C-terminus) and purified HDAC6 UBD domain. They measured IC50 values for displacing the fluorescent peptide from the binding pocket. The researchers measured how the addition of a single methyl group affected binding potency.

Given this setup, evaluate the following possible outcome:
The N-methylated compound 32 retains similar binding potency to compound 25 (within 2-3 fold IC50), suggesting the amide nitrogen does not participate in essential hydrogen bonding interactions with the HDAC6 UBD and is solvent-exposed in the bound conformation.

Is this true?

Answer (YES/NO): NO